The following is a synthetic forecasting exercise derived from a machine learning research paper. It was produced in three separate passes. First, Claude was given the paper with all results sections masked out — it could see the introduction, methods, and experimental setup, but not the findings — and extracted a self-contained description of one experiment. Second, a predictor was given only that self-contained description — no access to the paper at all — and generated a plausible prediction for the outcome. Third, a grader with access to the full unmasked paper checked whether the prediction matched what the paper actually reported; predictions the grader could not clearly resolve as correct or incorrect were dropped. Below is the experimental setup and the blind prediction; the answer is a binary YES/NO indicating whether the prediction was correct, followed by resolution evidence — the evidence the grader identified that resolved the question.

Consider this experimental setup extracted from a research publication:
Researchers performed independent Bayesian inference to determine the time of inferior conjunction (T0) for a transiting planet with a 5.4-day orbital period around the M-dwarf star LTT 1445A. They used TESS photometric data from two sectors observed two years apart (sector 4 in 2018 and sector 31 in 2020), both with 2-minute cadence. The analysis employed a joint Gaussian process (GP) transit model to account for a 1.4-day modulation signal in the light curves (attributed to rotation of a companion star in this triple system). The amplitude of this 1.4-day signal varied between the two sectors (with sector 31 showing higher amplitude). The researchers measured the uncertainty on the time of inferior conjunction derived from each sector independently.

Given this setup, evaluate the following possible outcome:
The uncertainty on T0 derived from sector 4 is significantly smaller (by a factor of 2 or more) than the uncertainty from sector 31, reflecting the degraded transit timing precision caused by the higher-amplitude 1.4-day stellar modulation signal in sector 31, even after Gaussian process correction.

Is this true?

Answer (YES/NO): YES